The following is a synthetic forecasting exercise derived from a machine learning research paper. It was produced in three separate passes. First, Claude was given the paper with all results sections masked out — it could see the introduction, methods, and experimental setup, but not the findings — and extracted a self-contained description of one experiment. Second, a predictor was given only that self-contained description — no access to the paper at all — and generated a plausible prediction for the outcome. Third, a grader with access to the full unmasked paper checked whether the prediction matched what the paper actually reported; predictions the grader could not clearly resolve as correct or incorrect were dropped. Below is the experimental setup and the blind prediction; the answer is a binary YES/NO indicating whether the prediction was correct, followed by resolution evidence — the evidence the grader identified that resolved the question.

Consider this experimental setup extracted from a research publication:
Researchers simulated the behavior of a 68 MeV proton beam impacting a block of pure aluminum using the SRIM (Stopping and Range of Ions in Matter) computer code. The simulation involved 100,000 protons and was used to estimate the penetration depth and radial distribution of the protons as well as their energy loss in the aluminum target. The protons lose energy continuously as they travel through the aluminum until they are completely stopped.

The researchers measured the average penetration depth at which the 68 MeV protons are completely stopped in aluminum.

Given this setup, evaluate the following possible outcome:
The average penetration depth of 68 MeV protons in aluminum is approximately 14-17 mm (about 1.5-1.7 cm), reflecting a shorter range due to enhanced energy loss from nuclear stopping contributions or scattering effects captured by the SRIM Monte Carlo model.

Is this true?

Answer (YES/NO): NO